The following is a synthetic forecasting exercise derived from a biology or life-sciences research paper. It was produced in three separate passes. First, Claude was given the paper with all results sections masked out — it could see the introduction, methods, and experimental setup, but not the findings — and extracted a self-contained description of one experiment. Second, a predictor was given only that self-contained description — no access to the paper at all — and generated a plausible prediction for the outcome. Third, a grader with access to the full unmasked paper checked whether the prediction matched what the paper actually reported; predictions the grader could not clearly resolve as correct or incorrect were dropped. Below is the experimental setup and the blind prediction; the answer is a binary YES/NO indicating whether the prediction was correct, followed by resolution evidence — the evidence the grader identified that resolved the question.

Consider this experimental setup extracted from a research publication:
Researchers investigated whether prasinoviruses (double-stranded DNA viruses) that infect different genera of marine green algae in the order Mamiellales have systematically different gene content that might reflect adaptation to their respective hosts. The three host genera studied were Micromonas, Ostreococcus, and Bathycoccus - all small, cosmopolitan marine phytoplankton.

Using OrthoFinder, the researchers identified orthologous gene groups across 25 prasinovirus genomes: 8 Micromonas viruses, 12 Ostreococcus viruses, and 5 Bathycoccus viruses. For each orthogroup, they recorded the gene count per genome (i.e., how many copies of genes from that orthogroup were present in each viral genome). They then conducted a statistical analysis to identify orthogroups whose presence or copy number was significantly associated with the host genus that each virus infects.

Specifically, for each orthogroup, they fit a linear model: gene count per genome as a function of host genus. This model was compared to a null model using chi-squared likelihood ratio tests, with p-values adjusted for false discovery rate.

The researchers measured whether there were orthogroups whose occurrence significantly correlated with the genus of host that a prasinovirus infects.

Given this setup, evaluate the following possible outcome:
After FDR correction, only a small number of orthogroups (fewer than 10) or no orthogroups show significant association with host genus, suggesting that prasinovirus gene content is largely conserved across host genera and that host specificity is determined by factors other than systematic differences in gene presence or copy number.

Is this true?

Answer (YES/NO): NO